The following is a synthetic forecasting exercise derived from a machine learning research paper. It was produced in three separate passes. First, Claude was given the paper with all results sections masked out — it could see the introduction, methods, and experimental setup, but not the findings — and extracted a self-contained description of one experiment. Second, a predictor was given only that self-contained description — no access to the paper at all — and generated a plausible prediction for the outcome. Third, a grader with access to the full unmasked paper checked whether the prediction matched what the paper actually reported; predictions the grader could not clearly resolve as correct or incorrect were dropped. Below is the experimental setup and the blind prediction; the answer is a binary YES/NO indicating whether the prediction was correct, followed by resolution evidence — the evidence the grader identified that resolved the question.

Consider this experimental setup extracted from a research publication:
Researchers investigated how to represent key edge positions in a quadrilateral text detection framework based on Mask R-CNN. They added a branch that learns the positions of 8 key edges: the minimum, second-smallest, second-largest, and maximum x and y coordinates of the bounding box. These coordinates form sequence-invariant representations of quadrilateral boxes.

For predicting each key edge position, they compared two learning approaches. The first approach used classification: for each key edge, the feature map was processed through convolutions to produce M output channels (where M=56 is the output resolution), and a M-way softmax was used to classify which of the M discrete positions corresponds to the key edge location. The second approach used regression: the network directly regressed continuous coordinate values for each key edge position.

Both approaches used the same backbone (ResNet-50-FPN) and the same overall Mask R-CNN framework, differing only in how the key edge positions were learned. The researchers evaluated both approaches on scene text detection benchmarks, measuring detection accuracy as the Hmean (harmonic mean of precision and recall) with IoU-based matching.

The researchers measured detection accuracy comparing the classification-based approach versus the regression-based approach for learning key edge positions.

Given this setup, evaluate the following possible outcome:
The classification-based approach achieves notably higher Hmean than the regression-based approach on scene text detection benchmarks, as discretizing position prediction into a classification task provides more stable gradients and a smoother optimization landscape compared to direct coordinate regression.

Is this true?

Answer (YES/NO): YES